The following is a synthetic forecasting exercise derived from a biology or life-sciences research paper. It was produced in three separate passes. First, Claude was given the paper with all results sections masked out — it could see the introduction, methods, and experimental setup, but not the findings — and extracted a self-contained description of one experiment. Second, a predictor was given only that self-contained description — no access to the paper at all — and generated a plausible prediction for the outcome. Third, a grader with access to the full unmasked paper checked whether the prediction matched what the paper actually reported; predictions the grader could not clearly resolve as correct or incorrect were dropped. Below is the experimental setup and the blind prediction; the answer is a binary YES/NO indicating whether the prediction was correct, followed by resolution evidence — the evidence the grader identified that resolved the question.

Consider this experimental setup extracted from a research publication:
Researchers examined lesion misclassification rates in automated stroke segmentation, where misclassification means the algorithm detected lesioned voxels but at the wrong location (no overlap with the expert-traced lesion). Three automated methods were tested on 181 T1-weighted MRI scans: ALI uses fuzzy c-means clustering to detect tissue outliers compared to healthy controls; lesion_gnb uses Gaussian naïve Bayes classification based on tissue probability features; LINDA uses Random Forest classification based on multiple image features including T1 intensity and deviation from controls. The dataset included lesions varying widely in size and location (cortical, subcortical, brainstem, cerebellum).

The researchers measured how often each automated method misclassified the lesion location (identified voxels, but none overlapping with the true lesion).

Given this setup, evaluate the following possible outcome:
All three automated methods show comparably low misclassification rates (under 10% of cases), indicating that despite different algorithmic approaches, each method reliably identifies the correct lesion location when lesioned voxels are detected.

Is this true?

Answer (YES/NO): NO